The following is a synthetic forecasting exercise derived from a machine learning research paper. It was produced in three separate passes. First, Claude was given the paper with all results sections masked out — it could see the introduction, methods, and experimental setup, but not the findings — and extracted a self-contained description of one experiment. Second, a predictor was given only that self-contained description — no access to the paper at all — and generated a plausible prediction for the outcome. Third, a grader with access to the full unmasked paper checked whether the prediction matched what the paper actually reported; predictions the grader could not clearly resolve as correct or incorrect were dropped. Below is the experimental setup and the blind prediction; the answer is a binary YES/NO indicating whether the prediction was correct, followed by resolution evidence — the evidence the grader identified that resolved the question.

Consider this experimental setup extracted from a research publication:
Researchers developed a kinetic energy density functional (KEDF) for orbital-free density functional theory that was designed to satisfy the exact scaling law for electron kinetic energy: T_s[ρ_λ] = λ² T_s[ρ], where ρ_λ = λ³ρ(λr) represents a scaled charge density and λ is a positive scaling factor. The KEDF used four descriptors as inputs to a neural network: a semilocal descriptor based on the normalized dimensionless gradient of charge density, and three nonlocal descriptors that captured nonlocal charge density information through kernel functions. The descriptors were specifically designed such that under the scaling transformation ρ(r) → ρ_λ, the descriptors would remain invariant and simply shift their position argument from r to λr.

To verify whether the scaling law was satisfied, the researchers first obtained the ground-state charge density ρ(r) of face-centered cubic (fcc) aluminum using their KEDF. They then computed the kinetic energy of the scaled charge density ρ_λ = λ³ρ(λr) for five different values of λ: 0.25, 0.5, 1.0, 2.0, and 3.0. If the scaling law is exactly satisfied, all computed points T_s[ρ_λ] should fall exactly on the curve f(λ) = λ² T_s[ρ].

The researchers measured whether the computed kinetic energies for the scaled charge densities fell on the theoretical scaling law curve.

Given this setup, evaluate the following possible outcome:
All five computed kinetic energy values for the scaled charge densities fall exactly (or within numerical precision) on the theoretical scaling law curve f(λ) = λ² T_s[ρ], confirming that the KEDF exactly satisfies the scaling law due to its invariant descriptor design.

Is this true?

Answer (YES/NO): YES